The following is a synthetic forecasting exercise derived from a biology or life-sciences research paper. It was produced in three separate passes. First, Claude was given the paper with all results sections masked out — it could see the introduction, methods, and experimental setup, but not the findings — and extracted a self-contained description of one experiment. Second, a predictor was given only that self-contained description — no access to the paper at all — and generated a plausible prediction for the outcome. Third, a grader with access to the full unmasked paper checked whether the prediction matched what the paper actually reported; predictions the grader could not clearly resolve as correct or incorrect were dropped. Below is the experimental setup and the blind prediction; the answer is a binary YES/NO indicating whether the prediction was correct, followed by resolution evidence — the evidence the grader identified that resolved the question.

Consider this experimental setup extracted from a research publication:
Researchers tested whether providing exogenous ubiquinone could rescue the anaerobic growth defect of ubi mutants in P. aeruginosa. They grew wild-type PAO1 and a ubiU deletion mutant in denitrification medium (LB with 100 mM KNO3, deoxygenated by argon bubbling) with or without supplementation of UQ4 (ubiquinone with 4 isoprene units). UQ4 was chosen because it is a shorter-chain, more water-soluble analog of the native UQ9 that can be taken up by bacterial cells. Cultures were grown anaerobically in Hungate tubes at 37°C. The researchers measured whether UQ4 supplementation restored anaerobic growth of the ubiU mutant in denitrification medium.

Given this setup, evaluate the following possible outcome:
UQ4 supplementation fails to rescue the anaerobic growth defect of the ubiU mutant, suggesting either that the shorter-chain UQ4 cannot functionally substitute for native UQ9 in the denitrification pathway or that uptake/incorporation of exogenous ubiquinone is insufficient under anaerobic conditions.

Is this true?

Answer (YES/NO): NO